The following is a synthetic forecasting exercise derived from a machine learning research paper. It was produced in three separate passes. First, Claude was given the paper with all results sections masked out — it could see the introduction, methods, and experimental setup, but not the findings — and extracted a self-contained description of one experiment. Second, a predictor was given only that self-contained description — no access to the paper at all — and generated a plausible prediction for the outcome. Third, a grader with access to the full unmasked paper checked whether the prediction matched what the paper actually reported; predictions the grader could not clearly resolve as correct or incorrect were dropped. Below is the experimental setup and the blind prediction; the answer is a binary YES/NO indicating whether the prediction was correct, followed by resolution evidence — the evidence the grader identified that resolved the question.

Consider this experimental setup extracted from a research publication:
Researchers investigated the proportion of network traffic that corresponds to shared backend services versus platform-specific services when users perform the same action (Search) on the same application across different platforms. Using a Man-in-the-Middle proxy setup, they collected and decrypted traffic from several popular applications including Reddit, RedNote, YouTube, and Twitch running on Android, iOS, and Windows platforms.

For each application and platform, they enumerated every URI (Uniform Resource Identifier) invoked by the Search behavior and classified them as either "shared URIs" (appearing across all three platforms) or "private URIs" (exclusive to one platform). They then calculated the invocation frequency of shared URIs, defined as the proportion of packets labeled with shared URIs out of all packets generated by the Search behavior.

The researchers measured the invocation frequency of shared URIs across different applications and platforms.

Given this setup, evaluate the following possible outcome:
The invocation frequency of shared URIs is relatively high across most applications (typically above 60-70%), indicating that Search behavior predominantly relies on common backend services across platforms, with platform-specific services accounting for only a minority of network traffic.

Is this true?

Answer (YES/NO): NO